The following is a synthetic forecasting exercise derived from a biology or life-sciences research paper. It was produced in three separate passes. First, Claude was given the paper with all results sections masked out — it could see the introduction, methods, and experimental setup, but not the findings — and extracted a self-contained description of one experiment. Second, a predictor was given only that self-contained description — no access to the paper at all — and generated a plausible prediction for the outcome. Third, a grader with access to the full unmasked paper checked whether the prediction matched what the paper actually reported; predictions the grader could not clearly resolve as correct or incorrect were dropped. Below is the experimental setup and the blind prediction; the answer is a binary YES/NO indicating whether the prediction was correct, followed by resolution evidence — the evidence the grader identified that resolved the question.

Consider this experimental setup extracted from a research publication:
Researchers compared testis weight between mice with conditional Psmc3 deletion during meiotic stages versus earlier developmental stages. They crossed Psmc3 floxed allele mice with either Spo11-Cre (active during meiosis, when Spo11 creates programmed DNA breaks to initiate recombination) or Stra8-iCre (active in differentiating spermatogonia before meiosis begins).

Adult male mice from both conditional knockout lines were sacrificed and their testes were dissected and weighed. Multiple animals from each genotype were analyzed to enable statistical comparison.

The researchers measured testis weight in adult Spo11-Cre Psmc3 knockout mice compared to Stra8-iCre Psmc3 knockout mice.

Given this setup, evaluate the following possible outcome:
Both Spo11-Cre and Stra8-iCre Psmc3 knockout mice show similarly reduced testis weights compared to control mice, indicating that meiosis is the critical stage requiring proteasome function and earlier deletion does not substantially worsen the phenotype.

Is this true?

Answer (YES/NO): NO